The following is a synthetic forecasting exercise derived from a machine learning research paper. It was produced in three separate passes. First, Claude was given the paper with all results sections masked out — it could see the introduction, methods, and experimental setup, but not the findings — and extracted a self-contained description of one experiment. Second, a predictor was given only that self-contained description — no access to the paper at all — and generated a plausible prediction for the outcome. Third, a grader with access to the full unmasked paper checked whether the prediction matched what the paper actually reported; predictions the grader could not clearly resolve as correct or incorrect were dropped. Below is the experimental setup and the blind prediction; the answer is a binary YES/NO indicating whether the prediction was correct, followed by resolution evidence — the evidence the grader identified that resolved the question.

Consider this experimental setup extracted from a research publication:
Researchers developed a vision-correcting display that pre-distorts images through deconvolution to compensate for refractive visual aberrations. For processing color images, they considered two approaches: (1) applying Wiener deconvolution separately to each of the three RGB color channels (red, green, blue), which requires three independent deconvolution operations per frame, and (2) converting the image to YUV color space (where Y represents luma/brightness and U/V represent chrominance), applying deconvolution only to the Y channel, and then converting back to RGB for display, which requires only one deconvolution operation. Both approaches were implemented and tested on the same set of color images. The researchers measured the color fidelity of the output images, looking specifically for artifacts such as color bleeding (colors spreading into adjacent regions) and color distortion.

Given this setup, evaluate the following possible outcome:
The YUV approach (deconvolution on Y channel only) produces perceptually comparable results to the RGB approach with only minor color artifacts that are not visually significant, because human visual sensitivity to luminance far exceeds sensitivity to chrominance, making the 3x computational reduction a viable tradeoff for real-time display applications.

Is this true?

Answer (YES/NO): NO